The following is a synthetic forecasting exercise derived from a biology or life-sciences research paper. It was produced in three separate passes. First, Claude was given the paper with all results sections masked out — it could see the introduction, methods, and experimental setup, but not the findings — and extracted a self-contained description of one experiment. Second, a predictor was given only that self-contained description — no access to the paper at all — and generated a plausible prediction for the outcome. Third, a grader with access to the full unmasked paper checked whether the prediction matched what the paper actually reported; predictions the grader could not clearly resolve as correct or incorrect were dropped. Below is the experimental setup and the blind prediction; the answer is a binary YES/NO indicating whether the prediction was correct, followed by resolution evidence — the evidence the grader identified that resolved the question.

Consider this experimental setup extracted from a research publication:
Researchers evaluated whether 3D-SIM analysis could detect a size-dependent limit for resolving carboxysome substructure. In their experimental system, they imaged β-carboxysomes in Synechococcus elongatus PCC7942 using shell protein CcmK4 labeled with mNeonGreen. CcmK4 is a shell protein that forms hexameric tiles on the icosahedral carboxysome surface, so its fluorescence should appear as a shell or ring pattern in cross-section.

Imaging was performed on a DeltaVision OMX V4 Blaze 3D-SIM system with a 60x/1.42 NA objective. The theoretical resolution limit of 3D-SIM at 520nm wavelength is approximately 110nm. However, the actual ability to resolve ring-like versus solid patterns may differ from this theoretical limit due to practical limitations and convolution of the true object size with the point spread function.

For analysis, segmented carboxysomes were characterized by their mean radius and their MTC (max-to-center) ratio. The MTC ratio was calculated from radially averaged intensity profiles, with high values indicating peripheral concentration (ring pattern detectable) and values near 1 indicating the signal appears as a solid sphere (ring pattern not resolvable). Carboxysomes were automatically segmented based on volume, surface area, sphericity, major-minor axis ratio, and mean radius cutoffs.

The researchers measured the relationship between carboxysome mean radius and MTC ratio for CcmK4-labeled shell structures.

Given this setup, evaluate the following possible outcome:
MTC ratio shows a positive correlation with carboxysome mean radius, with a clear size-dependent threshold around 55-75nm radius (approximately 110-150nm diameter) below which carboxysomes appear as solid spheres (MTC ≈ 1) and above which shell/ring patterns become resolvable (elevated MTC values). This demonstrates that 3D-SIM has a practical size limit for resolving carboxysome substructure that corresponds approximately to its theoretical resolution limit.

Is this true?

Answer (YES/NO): NO